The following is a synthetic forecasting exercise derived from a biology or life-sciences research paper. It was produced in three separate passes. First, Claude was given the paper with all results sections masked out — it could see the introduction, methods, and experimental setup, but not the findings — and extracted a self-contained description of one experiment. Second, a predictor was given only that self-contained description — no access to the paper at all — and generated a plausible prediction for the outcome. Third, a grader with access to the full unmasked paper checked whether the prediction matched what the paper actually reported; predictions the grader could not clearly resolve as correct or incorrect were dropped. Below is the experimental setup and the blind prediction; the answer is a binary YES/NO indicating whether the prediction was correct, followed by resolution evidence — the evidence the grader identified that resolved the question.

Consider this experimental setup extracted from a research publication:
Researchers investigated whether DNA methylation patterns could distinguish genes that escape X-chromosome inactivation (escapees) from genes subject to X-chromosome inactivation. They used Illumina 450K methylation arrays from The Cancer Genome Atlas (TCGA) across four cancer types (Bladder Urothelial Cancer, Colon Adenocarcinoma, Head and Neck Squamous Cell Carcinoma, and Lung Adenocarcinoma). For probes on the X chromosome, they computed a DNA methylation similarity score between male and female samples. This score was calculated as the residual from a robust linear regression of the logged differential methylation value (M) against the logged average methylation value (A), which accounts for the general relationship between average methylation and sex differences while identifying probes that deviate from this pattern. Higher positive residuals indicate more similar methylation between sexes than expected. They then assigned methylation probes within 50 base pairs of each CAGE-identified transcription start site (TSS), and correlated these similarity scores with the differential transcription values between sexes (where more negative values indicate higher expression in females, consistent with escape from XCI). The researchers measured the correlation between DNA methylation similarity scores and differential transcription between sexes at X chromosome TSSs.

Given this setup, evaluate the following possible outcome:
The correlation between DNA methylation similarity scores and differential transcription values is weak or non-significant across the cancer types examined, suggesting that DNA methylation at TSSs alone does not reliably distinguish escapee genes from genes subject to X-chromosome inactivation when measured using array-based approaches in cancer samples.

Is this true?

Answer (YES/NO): NO